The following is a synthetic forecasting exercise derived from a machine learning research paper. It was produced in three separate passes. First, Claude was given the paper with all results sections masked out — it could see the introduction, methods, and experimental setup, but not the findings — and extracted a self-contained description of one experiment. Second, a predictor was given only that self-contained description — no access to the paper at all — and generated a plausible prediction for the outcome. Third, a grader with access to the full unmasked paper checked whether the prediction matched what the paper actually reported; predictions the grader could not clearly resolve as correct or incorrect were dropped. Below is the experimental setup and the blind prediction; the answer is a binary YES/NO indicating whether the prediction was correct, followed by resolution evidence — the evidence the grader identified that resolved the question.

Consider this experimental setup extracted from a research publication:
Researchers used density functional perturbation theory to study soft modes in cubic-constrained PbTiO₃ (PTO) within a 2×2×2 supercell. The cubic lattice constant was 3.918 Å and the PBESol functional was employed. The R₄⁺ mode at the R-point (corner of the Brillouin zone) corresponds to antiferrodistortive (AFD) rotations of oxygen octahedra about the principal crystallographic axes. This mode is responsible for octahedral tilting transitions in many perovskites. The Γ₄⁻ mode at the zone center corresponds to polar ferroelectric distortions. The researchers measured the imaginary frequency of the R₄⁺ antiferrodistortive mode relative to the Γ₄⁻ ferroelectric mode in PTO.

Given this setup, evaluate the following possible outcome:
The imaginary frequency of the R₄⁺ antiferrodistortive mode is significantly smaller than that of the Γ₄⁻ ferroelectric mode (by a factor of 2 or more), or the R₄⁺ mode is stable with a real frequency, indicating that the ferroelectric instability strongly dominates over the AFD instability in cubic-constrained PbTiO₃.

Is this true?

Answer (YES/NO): YES